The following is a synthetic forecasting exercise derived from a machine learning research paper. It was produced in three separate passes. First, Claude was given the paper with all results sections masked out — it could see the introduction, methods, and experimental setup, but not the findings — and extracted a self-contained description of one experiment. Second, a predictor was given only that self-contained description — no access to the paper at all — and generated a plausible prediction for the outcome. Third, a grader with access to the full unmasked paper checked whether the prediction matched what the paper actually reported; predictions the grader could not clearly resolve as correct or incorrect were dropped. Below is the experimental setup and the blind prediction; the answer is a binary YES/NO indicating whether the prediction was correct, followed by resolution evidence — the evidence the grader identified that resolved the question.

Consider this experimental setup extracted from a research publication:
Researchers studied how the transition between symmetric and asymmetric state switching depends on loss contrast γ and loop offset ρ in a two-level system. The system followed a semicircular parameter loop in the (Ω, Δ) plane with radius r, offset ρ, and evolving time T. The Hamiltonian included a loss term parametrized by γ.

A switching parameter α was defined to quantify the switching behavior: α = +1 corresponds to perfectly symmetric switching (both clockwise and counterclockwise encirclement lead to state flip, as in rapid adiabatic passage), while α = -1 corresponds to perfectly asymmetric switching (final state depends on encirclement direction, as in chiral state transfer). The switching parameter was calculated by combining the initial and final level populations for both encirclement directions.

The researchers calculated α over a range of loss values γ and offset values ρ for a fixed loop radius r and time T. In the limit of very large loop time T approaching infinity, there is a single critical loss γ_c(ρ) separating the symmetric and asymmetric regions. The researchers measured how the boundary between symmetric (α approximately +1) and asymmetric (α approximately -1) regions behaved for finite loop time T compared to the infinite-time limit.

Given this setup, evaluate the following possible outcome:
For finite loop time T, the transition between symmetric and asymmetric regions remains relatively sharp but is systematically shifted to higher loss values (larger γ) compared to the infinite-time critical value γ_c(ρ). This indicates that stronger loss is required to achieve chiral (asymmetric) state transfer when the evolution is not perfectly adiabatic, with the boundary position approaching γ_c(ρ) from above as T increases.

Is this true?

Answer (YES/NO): NO